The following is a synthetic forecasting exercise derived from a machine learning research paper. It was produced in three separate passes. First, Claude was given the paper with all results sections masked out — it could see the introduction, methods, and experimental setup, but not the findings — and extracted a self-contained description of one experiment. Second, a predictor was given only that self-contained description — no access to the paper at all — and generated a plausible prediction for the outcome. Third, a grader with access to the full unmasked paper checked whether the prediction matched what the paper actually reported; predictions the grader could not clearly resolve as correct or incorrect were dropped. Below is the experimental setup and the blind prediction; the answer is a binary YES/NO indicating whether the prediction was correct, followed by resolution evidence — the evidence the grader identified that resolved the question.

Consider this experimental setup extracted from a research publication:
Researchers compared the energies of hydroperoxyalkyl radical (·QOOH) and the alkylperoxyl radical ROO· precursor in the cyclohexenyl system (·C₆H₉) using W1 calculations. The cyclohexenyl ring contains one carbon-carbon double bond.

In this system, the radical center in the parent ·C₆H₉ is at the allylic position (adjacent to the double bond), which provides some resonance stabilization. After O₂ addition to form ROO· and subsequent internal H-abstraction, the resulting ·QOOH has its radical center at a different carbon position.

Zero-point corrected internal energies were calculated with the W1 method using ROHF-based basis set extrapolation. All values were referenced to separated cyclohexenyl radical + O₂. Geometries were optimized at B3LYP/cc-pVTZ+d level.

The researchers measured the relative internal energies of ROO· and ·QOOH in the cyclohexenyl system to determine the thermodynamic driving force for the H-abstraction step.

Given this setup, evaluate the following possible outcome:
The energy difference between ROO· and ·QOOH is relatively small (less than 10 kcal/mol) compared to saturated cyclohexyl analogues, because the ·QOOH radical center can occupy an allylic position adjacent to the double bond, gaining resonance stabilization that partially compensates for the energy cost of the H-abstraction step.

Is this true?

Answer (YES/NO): NO